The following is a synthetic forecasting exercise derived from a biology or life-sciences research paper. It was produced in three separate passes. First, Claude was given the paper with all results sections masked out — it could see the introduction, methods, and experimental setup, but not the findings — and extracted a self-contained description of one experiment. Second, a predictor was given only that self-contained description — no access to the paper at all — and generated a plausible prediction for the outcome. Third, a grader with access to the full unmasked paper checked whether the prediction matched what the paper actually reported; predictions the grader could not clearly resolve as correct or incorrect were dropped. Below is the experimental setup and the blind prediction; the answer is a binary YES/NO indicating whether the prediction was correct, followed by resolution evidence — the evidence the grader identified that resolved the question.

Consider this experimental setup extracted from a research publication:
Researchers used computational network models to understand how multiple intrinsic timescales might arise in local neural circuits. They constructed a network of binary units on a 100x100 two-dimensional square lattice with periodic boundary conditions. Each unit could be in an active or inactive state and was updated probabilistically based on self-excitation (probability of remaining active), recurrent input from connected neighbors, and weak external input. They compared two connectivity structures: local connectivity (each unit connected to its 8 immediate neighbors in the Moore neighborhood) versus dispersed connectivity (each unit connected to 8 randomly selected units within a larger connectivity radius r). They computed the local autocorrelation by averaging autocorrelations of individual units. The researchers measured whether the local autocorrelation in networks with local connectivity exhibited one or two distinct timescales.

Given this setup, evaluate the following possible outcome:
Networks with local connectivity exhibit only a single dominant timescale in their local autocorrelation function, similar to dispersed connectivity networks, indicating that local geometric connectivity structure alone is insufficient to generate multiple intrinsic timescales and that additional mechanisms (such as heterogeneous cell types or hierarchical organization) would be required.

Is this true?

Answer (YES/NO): NO